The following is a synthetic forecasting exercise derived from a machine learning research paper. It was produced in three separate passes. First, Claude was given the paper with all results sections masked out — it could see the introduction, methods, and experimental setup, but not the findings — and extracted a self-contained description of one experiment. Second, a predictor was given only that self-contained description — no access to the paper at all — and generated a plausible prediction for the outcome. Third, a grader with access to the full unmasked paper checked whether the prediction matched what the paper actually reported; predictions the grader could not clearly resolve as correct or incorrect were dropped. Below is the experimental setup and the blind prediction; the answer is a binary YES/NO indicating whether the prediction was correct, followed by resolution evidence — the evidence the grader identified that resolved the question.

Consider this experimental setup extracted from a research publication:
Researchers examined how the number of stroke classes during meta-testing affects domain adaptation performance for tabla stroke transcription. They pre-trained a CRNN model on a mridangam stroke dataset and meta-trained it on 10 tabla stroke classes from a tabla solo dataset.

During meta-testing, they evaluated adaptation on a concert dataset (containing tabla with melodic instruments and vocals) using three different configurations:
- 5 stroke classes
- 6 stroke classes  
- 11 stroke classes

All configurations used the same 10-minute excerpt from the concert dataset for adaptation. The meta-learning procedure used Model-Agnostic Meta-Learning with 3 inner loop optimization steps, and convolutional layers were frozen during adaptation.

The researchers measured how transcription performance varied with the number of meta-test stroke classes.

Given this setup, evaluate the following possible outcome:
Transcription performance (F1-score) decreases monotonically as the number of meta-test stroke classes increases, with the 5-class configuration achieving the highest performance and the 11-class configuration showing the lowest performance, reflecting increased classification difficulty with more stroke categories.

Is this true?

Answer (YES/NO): NO